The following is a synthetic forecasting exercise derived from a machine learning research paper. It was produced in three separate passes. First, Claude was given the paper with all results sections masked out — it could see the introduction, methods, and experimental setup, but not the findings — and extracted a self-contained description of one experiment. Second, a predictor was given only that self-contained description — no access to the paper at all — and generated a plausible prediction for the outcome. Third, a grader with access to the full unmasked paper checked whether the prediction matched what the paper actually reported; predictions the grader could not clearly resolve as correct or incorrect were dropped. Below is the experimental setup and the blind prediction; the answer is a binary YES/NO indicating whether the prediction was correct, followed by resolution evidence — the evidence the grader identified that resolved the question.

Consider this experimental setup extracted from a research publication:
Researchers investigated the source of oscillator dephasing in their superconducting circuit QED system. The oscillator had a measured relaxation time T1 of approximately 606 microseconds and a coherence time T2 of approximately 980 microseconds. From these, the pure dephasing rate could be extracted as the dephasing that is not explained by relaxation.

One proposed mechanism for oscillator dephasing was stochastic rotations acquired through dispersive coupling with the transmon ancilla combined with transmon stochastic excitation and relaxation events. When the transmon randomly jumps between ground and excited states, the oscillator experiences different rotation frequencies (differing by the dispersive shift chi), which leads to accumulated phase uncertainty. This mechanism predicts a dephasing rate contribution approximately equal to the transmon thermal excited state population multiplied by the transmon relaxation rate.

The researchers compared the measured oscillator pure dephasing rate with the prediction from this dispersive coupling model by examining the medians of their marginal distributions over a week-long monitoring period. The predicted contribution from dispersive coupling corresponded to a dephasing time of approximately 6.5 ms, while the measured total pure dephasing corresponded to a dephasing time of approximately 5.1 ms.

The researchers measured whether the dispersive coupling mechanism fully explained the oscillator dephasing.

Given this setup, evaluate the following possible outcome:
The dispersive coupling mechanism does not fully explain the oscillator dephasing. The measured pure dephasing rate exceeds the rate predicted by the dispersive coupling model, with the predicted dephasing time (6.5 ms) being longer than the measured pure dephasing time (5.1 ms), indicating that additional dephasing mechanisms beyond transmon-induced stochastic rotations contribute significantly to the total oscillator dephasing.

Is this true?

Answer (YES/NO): YES